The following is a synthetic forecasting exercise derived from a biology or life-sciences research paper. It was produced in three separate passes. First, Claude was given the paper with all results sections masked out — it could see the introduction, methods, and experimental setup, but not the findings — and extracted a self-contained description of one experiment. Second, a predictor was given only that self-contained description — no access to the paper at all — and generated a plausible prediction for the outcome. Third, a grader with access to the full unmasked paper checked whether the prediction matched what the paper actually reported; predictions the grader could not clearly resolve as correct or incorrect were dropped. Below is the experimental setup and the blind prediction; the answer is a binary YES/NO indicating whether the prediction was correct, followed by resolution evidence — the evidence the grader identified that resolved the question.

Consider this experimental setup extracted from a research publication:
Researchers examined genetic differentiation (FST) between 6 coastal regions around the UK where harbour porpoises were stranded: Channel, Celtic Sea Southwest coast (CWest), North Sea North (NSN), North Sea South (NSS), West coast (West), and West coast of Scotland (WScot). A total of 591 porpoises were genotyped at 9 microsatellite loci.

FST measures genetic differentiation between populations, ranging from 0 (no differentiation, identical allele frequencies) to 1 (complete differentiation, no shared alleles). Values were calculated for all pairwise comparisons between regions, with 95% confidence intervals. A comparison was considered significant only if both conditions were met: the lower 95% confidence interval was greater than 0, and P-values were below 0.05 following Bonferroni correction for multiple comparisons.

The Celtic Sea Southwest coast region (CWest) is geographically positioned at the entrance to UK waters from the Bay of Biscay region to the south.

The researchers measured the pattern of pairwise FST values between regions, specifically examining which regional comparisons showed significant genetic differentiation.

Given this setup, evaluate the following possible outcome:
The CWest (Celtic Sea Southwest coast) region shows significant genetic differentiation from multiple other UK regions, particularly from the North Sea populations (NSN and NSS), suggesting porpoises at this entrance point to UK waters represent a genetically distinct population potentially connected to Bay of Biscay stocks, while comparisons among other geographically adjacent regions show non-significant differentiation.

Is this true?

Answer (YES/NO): YES